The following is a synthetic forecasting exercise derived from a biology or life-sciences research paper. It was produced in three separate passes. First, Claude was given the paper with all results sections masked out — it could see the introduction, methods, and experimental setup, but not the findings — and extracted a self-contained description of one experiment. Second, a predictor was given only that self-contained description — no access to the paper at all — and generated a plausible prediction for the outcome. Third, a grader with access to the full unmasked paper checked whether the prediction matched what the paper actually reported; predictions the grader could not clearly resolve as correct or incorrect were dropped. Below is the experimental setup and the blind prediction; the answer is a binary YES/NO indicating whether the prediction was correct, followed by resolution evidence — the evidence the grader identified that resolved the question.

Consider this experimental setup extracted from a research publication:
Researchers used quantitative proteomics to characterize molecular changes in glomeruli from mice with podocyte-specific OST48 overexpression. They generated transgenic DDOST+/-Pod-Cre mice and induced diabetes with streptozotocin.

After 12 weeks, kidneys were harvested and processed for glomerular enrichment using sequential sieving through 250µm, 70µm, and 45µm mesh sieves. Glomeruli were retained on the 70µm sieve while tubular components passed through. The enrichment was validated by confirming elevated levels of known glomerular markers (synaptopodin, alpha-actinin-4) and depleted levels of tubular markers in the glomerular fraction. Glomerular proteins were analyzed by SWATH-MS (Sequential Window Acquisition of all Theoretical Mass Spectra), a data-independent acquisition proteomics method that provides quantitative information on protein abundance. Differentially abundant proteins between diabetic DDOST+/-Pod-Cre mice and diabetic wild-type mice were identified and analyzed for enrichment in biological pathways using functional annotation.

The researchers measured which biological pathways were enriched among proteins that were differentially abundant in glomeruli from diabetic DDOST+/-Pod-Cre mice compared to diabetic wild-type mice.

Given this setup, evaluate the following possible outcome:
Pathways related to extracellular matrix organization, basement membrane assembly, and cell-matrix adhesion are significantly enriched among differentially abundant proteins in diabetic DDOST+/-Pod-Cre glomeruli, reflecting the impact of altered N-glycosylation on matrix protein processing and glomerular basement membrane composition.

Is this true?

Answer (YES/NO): NO